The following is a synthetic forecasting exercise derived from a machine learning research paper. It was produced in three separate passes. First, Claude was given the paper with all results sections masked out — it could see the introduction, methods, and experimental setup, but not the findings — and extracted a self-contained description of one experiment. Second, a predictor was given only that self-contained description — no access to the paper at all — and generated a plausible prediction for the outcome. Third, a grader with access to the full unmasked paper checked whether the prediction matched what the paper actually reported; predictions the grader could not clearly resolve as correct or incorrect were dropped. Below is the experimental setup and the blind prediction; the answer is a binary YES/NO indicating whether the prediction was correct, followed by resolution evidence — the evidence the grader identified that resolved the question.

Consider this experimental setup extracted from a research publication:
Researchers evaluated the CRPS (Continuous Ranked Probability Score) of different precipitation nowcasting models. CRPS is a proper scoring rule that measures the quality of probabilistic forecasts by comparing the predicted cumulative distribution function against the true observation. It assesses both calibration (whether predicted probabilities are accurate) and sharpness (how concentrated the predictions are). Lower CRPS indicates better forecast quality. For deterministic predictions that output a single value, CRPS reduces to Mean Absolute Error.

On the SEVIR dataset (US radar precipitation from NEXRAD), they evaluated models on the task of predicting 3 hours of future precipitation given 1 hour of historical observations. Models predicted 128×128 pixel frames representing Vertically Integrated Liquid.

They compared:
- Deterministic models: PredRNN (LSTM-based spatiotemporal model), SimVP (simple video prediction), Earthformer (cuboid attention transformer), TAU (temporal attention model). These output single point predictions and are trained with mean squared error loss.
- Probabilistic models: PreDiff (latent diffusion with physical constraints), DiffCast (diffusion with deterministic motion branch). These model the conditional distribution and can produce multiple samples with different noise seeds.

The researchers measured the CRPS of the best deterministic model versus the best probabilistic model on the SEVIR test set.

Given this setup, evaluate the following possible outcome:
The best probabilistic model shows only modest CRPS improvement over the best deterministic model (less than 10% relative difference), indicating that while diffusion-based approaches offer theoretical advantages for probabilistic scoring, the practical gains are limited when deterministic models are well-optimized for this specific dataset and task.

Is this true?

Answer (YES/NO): NO